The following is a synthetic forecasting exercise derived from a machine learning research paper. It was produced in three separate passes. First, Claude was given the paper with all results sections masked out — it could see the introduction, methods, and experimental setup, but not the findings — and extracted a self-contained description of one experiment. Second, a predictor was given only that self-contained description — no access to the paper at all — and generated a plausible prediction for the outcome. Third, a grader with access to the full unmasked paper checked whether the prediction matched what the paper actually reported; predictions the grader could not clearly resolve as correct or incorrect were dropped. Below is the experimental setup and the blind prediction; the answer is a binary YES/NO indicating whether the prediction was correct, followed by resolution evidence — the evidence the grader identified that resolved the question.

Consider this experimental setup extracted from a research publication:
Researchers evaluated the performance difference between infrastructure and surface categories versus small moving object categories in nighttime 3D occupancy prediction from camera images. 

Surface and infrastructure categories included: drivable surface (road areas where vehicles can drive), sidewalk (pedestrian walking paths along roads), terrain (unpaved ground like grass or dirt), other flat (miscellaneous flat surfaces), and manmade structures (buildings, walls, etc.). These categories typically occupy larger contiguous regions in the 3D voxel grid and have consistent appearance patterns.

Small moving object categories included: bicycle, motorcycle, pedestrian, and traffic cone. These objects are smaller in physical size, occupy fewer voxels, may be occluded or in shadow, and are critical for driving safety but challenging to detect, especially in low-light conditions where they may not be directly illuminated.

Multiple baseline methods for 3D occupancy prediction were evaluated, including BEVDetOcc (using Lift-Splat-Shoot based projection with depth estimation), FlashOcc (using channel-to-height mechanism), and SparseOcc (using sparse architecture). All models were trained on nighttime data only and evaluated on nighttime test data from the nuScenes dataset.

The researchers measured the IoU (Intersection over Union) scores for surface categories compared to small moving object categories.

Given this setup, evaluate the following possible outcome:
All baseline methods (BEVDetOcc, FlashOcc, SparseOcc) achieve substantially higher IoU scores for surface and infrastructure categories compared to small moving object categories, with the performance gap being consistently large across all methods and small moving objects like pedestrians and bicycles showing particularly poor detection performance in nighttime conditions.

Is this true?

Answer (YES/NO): NO